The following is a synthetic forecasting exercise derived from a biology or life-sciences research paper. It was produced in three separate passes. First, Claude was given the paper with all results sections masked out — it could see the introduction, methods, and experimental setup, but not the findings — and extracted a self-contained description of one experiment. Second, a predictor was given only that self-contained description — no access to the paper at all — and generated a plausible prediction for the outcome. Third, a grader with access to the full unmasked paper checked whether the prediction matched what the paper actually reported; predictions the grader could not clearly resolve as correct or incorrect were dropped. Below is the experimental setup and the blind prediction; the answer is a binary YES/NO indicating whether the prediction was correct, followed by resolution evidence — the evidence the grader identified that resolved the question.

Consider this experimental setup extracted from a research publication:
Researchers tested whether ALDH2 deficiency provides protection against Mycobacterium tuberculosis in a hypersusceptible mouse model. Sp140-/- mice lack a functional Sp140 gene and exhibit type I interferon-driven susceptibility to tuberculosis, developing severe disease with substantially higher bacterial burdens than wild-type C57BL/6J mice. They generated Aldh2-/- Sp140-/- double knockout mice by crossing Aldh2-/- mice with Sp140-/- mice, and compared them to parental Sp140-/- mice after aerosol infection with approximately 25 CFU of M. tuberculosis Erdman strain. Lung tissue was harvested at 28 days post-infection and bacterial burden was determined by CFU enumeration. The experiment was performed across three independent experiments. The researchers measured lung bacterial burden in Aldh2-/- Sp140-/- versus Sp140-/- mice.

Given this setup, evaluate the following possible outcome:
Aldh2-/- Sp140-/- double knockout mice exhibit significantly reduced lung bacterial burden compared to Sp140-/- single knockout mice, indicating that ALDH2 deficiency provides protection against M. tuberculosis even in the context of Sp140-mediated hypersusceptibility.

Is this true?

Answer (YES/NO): YES